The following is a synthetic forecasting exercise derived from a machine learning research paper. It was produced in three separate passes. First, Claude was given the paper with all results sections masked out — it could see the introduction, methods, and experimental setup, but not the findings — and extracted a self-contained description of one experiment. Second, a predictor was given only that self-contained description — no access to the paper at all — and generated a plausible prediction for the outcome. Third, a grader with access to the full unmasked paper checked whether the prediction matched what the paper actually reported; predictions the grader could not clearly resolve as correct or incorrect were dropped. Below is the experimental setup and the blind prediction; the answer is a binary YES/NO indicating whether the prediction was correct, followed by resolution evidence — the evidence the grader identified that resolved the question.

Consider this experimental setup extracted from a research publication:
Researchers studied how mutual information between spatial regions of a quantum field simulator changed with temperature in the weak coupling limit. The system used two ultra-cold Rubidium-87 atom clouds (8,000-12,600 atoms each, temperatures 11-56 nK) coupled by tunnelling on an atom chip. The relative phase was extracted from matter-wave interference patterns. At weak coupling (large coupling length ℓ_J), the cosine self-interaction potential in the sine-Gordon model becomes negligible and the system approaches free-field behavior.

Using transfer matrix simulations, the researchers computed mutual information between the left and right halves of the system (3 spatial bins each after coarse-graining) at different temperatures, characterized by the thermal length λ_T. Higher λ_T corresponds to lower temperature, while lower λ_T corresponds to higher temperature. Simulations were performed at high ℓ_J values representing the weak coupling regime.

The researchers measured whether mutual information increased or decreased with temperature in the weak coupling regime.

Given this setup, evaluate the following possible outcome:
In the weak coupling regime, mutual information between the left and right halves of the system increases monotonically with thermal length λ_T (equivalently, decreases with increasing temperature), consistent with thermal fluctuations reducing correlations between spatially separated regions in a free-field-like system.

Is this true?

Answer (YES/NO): YES